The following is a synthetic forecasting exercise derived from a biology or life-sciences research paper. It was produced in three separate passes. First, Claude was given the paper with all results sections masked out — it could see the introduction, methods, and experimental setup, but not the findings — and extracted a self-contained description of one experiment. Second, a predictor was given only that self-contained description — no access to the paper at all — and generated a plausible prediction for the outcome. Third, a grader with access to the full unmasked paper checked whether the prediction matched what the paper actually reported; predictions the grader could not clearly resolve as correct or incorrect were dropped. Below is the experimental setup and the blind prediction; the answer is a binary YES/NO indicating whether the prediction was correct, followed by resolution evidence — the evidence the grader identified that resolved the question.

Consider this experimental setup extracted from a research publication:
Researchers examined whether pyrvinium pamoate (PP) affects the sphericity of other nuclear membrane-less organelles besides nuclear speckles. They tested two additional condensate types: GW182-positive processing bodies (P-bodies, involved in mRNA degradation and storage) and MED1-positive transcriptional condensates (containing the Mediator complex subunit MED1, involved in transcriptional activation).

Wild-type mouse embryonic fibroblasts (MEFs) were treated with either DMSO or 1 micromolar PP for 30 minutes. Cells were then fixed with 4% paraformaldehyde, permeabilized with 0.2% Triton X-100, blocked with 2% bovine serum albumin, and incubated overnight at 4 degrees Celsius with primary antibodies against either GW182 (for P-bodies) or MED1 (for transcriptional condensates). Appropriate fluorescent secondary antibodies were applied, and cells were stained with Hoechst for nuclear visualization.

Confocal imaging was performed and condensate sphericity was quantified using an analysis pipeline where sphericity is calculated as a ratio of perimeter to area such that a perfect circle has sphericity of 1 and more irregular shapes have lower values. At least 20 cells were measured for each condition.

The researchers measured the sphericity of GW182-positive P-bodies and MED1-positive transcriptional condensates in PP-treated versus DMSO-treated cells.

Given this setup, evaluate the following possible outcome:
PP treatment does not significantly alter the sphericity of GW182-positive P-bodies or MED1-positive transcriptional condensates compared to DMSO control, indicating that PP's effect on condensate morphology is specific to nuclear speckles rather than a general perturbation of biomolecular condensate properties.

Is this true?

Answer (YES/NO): YES